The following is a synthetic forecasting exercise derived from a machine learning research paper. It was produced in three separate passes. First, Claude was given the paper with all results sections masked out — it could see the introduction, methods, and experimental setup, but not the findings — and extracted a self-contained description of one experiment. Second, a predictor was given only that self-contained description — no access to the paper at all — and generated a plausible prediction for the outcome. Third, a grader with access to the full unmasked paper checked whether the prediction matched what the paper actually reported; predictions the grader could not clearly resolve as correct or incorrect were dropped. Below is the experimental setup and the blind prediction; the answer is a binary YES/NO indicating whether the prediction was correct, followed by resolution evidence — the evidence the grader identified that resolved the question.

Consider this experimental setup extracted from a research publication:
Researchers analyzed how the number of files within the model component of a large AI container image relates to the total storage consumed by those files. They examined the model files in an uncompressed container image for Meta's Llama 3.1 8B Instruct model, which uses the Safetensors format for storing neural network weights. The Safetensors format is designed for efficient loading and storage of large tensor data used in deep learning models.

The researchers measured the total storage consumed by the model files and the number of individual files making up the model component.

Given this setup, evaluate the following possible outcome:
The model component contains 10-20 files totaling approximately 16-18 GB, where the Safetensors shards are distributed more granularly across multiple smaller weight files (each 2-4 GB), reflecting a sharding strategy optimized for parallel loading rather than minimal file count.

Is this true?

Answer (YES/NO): NO